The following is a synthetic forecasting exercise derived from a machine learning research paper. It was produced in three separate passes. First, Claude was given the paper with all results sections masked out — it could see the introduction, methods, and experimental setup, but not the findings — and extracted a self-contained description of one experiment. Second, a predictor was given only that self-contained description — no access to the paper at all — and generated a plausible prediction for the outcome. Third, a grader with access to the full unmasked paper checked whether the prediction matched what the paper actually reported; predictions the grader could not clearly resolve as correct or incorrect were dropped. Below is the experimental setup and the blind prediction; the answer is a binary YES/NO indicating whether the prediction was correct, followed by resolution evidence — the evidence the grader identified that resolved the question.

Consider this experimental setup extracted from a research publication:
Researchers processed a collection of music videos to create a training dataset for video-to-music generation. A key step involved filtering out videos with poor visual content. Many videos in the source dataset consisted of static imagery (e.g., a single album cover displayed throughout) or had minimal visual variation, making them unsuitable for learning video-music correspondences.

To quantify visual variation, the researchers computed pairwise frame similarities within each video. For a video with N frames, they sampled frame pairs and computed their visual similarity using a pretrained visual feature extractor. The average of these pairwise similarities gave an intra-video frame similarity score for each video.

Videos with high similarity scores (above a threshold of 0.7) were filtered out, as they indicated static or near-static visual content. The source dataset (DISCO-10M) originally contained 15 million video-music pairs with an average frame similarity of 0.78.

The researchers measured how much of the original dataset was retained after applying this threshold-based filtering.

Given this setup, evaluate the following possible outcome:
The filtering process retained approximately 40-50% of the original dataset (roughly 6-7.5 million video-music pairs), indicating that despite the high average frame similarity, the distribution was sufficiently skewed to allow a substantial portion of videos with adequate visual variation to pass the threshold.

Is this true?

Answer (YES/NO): NO